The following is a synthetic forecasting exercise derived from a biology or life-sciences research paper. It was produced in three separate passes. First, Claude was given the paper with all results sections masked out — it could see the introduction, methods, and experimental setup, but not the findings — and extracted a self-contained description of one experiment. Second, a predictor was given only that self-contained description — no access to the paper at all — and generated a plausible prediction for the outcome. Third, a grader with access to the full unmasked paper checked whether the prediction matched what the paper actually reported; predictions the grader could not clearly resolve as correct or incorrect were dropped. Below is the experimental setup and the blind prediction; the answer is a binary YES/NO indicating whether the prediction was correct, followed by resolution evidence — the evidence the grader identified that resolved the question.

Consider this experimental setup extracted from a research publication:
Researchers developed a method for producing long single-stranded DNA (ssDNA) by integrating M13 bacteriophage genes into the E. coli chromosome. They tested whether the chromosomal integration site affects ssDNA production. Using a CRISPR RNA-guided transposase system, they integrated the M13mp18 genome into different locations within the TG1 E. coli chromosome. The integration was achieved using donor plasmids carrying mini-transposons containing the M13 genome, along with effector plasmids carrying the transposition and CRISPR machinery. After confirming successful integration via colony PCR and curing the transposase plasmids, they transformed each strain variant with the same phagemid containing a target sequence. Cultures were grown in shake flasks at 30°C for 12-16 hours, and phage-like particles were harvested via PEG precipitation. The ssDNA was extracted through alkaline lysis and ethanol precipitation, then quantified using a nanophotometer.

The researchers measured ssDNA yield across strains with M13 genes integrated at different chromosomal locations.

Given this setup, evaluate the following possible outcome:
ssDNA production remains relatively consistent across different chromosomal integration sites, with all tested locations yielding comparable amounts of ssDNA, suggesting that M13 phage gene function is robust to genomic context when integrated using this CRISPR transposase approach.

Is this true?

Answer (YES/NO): NO